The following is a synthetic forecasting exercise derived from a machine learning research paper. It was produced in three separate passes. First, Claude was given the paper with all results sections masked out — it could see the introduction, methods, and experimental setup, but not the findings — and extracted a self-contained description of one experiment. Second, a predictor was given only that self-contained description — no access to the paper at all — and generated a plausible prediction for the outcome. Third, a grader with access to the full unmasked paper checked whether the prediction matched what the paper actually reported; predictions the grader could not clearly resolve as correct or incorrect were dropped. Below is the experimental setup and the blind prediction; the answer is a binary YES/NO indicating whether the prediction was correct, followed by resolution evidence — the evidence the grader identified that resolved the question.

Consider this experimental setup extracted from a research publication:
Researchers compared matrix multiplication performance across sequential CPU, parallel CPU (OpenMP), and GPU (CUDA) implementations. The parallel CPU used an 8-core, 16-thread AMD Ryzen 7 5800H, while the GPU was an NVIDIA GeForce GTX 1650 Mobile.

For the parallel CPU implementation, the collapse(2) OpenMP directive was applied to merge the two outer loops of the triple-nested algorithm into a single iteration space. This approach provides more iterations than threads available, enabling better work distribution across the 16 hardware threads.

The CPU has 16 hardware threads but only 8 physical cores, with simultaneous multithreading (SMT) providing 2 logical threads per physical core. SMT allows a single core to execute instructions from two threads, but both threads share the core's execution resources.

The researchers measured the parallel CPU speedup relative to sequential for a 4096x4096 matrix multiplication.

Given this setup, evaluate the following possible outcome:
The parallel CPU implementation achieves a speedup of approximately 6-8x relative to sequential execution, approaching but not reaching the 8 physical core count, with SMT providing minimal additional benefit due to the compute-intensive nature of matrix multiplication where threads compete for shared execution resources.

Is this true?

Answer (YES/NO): NO